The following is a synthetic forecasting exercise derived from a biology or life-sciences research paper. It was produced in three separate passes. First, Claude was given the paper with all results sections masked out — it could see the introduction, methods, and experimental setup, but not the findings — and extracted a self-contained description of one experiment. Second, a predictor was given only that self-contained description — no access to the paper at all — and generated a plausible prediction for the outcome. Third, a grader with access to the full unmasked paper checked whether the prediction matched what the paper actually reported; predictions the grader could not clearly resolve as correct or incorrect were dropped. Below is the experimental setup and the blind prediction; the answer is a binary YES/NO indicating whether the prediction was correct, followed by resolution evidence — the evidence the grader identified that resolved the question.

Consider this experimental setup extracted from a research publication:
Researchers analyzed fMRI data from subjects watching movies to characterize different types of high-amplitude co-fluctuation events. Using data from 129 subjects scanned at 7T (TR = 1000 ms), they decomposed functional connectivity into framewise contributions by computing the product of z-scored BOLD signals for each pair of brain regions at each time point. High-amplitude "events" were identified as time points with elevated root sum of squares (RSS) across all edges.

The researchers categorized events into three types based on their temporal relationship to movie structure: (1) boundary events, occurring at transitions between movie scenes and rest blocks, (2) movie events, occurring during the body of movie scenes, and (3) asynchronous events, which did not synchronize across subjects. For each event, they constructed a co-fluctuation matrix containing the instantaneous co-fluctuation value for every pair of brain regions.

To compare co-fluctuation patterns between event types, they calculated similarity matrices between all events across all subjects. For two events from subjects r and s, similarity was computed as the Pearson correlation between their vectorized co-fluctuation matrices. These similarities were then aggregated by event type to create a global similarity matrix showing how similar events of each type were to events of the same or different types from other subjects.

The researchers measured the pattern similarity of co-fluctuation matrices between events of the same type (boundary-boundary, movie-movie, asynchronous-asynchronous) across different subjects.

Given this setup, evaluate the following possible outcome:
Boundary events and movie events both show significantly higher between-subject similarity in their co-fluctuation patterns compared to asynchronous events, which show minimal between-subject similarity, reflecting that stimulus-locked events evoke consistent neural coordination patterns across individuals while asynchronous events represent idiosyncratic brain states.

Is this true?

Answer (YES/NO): NO